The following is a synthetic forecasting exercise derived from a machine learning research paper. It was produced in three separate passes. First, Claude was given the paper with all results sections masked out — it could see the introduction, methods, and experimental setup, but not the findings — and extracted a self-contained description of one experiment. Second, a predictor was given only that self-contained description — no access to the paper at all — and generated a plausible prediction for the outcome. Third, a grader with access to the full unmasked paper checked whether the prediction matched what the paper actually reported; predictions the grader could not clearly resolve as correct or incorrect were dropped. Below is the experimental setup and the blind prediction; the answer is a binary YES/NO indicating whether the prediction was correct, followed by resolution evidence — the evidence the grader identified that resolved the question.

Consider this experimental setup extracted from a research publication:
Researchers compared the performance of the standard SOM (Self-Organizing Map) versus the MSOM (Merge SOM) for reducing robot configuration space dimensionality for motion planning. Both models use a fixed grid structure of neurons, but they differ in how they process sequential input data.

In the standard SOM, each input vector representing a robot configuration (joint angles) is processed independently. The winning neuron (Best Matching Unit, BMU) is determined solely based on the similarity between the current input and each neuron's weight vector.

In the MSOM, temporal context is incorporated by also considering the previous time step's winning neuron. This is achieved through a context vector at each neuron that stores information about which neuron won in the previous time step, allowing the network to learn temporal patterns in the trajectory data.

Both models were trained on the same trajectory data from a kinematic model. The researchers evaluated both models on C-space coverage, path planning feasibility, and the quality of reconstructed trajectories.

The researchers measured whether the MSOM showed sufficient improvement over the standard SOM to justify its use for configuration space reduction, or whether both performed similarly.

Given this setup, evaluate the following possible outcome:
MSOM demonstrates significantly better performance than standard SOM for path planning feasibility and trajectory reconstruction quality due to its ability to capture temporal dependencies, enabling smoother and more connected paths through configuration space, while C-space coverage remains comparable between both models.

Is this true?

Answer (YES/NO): NO